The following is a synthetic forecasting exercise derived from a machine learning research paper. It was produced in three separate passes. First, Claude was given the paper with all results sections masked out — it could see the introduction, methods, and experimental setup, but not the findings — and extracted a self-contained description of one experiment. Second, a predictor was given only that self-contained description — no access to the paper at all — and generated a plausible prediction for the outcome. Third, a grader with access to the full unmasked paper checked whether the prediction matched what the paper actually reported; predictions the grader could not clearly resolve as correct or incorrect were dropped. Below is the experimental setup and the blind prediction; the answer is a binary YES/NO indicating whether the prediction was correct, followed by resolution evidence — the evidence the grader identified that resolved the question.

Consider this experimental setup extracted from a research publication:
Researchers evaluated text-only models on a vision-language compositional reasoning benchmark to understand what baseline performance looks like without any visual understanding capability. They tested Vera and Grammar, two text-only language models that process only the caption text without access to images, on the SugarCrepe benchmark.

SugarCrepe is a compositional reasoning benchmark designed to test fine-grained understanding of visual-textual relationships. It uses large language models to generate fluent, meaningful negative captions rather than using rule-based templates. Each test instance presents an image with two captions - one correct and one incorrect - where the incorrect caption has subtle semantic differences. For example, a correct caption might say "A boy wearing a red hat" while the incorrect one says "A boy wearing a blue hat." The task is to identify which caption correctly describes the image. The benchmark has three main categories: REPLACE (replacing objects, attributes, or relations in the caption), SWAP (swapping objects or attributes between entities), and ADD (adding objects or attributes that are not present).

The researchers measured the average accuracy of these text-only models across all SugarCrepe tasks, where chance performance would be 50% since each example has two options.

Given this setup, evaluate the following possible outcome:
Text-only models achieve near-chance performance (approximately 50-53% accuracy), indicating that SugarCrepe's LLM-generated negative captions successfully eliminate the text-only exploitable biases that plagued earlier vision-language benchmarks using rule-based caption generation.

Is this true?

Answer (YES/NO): YES